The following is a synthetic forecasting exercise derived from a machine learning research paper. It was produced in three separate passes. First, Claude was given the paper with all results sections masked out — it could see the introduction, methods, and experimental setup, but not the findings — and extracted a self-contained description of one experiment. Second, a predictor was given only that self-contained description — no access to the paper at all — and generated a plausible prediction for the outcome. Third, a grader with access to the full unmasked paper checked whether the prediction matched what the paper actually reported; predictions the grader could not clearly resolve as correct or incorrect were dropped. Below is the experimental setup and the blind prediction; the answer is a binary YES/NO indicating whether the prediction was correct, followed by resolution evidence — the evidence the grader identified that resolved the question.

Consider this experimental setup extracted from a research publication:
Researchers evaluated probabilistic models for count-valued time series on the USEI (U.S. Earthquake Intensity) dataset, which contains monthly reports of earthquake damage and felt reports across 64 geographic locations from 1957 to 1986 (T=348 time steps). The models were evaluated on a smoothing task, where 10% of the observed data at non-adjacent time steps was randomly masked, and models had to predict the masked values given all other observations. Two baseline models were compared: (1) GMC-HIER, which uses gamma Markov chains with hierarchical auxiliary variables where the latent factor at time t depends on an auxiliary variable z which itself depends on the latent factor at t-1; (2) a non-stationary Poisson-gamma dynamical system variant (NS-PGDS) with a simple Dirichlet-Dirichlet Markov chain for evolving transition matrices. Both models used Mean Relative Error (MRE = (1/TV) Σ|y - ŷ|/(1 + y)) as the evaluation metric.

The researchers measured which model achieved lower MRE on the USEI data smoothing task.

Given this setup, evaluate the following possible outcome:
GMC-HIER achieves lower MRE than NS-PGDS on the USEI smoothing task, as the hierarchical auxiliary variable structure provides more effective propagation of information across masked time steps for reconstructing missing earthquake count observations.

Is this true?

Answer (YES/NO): YES